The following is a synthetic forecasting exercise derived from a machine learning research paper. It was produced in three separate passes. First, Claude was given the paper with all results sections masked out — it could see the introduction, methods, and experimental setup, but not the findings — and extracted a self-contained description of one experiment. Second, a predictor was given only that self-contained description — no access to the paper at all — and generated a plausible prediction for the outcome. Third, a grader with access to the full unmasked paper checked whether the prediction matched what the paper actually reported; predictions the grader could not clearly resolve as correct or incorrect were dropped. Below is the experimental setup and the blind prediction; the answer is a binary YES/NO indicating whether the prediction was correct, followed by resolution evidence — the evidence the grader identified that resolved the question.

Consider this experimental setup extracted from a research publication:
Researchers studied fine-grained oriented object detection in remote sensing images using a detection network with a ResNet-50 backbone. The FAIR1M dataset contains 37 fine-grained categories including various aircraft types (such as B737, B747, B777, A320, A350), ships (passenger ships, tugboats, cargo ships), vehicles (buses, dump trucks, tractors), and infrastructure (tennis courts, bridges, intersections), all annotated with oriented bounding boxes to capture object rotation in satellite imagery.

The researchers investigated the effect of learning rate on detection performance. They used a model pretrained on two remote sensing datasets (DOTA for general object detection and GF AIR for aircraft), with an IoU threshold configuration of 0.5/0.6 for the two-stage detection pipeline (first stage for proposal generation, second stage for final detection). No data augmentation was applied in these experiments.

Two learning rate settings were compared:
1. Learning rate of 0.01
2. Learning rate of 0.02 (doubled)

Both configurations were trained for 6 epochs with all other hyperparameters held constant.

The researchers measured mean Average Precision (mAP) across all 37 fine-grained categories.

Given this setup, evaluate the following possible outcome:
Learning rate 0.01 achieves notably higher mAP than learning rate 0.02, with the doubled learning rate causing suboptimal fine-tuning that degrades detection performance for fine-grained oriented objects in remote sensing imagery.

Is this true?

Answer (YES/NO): NO